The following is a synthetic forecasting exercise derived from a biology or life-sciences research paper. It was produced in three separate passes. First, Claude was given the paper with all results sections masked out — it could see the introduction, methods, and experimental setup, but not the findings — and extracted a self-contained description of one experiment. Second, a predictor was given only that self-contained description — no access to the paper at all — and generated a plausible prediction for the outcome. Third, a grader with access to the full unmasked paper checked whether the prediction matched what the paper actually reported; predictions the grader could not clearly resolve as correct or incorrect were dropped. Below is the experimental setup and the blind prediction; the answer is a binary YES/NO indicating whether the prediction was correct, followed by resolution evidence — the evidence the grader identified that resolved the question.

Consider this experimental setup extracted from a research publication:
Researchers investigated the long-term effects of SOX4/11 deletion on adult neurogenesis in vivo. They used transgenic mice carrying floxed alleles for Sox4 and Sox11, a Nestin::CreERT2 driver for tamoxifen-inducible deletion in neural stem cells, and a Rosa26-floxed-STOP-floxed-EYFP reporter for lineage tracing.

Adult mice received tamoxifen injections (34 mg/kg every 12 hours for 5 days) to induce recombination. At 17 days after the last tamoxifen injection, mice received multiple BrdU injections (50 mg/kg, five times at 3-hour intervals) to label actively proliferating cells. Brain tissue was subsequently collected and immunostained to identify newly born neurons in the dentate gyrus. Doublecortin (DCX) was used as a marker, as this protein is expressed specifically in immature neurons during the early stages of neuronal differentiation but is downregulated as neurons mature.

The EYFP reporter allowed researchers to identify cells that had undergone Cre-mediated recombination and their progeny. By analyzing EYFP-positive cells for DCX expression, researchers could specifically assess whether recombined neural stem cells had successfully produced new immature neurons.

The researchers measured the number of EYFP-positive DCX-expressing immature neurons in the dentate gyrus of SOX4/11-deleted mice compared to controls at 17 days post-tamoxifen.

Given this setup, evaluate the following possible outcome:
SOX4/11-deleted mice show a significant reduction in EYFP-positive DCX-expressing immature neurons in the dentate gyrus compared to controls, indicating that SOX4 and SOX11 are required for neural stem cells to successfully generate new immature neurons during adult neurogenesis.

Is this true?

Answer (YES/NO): YES